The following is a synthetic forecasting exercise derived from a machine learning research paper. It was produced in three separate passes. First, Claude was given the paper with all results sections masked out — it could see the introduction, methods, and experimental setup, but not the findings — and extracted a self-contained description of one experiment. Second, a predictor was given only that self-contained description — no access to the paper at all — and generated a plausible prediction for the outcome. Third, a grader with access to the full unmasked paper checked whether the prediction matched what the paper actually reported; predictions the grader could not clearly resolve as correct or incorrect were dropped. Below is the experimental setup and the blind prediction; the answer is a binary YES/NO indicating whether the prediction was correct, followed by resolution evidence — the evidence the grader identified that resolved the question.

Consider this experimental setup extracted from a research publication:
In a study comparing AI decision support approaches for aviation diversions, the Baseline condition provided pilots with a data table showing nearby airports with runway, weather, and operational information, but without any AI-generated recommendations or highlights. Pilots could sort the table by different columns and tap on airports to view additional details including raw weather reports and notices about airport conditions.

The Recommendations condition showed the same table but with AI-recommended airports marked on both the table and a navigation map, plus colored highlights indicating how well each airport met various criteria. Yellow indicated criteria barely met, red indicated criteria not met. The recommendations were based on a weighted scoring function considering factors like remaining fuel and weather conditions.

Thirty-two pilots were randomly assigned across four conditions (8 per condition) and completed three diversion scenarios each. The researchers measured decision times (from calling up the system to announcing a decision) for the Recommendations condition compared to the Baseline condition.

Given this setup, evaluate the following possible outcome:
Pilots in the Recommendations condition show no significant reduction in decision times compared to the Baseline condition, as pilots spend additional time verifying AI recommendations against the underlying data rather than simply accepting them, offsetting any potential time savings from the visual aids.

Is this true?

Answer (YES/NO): NO